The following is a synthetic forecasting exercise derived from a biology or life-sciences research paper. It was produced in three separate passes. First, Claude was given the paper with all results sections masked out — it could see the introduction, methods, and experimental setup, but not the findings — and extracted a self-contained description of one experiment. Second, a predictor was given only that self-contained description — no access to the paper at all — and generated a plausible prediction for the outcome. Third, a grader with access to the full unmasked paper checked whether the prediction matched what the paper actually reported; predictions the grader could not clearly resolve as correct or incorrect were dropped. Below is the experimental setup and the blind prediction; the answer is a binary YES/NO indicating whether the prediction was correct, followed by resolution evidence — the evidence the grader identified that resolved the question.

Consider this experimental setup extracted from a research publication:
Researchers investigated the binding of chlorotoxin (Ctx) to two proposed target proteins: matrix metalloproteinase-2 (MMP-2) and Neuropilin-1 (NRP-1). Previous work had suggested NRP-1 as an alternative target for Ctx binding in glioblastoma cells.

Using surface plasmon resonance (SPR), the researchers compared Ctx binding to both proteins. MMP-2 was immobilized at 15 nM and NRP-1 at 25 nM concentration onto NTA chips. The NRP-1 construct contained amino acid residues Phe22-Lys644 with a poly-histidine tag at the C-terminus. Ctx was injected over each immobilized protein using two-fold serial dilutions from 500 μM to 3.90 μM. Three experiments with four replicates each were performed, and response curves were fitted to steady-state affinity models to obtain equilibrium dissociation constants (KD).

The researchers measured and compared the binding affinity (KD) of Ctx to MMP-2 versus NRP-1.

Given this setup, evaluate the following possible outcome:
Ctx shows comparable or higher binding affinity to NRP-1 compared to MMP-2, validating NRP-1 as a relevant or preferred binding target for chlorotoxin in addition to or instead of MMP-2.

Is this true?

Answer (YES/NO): NO